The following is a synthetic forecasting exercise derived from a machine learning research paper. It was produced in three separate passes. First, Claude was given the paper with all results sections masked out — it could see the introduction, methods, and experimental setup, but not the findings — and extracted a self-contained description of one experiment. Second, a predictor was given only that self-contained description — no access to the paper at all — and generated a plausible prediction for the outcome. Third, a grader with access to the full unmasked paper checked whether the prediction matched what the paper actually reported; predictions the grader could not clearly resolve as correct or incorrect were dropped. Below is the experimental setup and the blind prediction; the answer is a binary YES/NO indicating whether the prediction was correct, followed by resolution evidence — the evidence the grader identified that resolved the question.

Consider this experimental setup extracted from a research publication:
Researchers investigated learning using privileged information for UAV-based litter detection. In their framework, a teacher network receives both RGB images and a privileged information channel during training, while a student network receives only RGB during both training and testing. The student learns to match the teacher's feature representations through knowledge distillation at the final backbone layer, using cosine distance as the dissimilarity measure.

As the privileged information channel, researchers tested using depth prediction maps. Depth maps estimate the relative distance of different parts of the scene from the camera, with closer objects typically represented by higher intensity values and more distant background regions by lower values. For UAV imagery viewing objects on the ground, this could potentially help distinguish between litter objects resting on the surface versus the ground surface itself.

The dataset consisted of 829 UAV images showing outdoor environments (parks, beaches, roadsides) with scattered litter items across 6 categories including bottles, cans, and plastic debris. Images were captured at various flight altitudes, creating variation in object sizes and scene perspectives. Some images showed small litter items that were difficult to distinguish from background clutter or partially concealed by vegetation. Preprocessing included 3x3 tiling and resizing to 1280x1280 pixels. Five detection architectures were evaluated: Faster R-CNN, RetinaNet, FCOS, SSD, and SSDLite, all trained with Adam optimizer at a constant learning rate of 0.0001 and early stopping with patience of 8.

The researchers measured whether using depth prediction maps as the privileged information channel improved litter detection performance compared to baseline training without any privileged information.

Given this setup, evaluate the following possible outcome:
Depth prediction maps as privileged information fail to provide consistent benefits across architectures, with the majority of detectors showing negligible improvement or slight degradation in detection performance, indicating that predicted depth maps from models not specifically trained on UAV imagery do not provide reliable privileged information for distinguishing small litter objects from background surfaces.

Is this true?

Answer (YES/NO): YES